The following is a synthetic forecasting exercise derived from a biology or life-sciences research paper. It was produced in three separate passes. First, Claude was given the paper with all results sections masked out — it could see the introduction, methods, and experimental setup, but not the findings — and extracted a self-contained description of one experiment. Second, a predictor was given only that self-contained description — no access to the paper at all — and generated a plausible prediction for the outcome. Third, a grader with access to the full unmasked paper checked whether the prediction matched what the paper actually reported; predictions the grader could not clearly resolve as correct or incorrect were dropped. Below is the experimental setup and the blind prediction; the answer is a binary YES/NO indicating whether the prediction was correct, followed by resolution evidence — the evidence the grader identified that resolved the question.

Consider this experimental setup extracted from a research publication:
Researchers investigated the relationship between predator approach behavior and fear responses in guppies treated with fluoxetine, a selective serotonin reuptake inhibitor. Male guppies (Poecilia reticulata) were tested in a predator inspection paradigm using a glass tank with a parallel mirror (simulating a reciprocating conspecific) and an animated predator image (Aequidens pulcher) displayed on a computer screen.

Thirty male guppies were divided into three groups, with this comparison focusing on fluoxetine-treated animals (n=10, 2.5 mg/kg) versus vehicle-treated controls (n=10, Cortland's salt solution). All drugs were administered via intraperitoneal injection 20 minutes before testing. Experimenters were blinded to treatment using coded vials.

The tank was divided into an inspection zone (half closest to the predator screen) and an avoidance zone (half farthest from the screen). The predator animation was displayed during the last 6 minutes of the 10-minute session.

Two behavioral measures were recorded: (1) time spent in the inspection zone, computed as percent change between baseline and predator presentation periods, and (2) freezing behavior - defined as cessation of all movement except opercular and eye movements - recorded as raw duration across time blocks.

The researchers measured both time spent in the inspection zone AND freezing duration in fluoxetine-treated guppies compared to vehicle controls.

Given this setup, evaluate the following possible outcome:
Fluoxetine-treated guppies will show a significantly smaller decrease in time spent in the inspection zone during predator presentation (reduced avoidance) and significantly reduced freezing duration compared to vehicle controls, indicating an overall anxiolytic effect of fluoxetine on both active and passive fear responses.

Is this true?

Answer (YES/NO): NO